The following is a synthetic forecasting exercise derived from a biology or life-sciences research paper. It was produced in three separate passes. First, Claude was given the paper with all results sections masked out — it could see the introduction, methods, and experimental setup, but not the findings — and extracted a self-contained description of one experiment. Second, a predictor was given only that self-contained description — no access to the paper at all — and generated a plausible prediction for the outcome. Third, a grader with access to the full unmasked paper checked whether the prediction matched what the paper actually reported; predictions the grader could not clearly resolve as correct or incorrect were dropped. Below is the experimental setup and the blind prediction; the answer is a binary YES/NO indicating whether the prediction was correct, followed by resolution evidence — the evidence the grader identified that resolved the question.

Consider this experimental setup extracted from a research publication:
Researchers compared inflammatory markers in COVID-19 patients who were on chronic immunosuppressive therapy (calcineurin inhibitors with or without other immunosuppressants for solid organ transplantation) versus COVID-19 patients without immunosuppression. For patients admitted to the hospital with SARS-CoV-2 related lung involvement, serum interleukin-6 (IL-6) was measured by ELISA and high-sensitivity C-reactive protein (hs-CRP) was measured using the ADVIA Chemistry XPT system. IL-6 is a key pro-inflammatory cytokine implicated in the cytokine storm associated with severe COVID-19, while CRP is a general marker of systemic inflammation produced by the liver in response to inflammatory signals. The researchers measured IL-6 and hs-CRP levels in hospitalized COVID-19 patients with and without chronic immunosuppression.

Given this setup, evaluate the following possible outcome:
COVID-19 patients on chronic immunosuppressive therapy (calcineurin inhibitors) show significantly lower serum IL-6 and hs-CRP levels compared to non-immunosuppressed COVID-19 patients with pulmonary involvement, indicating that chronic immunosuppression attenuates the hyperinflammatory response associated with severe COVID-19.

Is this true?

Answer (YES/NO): NO